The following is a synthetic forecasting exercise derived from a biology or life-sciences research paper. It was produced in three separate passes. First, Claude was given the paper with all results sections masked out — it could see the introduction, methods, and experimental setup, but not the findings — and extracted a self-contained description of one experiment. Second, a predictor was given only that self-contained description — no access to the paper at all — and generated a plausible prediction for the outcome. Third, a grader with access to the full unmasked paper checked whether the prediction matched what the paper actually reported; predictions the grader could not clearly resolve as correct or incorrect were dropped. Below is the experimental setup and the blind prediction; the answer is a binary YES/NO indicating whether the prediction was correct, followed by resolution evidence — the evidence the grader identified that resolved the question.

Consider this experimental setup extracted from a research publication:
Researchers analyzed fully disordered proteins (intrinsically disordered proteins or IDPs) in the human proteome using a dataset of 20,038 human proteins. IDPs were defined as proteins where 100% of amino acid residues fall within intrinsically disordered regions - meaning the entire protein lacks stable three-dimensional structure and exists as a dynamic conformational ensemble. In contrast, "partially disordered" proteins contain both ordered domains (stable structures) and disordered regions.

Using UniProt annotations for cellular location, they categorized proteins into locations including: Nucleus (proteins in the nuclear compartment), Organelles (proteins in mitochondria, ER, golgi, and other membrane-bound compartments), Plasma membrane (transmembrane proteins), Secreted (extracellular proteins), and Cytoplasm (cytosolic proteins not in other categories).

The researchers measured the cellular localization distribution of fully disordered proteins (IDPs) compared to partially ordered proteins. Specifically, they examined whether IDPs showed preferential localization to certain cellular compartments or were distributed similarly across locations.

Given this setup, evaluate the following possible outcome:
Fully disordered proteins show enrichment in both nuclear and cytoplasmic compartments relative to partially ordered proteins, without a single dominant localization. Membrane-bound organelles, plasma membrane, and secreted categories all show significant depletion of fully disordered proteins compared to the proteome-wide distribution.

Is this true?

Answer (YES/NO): NO